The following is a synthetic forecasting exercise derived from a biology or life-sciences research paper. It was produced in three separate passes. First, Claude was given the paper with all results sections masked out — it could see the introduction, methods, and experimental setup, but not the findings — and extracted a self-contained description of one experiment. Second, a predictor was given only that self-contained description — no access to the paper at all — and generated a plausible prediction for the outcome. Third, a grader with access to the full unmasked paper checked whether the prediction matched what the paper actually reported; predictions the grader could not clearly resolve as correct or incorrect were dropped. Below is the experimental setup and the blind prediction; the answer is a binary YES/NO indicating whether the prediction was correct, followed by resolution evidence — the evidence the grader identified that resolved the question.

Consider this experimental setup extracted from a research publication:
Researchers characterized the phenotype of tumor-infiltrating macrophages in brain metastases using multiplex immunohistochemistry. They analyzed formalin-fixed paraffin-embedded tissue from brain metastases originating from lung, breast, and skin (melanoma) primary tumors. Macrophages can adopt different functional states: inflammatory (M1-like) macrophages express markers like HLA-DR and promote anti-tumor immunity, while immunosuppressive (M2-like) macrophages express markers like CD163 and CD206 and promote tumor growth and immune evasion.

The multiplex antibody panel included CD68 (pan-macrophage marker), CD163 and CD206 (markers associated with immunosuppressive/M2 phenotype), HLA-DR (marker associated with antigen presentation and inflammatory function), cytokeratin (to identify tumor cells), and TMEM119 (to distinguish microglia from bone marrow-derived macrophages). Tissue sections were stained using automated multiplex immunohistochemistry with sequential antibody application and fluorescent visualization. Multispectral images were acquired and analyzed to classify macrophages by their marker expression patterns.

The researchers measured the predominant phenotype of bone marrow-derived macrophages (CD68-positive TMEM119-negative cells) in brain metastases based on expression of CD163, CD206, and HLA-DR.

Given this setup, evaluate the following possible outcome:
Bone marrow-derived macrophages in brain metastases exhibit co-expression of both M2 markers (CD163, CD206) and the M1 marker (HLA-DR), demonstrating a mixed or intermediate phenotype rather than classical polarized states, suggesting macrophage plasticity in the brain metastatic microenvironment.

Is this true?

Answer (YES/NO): NO